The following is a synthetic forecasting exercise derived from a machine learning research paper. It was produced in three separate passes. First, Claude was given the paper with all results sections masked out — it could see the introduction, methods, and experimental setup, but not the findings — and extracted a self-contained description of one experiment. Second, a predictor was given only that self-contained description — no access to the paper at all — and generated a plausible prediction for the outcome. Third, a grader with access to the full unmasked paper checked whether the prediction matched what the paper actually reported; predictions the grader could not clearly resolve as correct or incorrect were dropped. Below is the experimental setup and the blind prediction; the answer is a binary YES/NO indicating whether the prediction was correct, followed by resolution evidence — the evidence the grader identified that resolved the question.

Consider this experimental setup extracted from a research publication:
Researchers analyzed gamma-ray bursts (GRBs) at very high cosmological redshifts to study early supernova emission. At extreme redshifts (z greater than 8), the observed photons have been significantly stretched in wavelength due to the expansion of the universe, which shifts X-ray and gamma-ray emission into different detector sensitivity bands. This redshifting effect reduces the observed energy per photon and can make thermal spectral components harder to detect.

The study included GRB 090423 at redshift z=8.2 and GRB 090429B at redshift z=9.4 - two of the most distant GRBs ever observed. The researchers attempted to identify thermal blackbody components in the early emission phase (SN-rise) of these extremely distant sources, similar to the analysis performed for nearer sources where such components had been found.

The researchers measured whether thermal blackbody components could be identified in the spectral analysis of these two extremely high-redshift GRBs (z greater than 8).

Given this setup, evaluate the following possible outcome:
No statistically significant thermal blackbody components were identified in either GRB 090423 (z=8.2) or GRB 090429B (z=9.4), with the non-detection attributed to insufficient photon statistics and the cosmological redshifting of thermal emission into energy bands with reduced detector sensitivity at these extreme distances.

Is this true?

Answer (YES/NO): YES